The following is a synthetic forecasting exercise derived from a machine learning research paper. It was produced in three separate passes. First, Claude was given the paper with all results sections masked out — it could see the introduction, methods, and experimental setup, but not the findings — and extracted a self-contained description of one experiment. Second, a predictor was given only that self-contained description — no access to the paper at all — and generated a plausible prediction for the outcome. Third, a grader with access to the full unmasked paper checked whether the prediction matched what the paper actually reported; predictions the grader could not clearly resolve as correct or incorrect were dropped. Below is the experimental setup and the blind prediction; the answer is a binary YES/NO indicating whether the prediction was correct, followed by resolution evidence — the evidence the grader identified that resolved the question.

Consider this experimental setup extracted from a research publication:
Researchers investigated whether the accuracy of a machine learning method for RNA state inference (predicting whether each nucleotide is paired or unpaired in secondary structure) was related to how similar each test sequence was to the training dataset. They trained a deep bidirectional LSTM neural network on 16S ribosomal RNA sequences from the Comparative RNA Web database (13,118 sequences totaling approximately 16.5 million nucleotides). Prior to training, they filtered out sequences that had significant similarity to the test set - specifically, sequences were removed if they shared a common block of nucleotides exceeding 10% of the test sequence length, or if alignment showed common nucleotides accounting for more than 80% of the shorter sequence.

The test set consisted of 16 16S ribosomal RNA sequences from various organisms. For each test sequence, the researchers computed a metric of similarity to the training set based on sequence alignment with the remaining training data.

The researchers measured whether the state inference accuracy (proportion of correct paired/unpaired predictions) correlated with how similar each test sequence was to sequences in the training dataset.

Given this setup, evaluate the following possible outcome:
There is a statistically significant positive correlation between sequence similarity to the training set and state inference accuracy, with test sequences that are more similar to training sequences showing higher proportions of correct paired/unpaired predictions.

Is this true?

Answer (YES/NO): NO